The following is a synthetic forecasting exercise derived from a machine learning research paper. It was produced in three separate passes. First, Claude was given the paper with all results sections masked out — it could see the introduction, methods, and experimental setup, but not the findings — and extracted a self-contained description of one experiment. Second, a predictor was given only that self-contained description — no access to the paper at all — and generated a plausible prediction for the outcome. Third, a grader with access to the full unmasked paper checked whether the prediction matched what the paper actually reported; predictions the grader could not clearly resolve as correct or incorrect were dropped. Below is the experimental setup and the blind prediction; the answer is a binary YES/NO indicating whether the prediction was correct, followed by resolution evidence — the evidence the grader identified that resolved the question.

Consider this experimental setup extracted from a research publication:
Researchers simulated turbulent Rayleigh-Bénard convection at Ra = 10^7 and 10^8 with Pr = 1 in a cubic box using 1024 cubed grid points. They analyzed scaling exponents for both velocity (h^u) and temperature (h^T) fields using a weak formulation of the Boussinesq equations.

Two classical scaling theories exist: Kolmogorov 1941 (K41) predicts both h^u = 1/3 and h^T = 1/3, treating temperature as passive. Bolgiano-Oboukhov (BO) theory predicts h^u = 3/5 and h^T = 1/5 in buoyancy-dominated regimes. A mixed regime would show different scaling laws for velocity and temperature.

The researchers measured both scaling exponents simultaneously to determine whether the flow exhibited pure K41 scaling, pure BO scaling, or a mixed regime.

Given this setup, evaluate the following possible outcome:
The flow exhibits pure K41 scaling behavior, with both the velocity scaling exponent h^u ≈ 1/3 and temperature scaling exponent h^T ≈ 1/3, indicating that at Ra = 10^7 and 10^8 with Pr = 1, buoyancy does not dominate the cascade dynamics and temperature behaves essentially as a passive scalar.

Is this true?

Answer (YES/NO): NO